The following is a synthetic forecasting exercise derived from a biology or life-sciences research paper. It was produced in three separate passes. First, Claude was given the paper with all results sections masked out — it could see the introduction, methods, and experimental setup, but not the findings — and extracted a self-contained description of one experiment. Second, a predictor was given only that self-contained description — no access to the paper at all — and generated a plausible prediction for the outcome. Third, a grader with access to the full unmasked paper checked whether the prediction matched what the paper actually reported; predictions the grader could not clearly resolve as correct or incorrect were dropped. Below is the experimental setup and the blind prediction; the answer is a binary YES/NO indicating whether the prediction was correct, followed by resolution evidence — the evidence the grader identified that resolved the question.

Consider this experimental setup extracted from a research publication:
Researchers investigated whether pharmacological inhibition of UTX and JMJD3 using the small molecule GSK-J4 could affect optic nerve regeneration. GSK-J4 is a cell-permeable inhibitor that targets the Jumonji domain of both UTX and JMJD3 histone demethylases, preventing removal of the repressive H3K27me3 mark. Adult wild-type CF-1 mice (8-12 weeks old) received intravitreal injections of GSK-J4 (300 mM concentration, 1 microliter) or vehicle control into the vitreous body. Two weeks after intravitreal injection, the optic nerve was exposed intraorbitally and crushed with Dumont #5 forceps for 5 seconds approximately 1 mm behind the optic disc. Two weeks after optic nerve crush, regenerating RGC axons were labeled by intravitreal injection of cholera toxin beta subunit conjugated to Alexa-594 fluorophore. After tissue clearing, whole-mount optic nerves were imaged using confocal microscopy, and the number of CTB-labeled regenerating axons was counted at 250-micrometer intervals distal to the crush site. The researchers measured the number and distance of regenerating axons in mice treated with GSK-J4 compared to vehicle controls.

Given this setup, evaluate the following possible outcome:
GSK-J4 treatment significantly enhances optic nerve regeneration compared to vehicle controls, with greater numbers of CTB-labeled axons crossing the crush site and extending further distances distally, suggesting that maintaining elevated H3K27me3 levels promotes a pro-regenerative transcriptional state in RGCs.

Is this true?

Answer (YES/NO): YES